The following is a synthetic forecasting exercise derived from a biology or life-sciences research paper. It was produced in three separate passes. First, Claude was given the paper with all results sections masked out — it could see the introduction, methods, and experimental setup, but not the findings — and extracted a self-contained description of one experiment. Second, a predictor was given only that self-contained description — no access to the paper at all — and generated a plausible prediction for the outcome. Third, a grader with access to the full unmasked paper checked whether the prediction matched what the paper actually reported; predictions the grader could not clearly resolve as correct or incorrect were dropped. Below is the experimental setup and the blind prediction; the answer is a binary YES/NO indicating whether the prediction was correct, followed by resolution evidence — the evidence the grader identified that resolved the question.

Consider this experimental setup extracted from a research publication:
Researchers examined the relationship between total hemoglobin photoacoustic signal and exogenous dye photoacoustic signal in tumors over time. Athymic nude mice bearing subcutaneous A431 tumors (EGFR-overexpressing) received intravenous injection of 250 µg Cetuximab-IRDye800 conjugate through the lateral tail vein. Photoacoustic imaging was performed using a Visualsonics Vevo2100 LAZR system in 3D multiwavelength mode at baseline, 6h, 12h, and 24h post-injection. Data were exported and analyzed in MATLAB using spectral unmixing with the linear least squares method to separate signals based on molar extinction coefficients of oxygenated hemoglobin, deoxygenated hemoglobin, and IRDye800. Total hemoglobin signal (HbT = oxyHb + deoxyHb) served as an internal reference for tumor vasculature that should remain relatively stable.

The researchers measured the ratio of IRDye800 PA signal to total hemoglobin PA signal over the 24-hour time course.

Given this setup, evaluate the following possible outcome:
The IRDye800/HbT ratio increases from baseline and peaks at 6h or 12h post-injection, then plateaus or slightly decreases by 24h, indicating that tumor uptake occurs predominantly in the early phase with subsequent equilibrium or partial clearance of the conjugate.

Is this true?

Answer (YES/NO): YES